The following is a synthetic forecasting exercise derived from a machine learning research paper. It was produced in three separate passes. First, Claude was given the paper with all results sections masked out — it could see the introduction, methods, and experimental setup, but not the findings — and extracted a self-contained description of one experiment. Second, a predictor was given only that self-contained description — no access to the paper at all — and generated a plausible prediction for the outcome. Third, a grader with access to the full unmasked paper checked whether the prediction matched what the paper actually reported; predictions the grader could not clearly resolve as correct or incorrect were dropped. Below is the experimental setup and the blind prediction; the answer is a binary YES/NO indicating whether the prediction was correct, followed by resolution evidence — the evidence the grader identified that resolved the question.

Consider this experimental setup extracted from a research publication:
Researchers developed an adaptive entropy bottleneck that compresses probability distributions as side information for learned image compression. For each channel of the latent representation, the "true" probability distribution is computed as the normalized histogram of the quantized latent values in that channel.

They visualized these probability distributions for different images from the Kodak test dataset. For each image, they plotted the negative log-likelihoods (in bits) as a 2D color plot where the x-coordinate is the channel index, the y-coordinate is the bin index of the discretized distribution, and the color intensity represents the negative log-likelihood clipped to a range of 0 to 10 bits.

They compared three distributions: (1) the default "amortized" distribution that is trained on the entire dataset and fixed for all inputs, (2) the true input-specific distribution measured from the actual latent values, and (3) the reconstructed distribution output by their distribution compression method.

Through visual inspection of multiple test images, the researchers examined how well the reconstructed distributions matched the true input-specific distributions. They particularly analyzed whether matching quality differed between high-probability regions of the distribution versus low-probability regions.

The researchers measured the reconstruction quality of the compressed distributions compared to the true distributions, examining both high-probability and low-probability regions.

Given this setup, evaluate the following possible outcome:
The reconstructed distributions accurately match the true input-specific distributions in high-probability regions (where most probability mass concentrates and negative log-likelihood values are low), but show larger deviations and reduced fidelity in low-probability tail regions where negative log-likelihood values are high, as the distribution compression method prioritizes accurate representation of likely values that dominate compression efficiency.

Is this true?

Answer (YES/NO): YES